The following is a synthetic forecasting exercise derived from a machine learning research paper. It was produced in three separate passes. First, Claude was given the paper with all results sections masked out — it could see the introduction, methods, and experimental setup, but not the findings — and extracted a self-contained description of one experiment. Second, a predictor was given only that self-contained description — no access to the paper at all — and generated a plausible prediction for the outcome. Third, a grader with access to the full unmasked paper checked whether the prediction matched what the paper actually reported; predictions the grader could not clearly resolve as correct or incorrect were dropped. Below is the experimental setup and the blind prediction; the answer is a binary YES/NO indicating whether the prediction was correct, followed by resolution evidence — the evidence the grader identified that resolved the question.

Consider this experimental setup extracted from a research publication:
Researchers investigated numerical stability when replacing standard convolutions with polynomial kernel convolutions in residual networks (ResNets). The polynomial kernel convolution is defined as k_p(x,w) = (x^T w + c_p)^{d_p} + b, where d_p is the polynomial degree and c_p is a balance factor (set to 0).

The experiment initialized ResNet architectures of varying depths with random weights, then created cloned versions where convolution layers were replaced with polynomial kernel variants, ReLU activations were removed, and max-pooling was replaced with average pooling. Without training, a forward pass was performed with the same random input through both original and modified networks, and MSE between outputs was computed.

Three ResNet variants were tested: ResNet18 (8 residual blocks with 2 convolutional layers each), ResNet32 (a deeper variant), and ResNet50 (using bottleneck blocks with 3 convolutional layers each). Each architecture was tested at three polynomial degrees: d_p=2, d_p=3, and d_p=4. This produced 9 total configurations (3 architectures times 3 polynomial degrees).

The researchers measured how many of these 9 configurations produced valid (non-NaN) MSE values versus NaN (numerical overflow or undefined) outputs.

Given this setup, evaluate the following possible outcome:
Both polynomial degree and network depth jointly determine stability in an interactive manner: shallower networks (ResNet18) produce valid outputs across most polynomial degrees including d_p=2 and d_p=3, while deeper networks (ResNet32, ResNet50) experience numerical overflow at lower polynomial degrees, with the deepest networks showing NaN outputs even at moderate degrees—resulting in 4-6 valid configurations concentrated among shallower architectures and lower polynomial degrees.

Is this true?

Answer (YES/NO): NO